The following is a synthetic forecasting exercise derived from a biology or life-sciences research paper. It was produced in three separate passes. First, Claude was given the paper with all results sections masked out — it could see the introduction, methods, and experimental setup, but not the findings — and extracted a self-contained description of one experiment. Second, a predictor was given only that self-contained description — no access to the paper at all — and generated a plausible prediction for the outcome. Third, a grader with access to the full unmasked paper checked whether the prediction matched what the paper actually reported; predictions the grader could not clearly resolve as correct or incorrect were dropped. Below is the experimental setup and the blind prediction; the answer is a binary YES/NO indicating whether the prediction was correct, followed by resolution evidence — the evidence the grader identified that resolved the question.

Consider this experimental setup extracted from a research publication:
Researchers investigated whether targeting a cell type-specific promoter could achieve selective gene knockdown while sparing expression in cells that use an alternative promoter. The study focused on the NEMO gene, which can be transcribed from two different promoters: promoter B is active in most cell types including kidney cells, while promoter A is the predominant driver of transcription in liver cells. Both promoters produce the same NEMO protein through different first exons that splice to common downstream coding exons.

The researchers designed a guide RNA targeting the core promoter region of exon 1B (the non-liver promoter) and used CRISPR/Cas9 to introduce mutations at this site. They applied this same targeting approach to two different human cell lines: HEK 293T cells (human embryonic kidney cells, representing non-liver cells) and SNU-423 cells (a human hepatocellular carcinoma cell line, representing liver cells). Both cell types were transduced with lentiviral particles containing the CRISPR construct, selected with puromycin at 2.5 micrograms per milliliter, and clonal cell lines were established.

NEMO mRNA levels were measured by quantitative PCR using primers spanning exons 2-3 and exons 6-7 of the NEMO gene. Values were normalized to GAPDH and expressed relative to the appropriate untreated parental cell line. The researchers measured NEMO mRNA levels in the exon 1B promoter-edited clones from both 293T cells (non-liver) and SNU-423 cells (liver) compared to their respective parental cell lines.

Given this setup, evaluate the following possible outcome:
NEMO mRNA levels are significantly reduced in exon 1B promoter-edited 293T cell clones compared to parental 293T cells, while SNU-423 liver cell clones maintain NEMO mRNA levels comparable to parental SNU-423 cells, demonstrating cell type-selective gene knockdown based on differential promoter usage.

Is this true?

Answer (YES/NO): NO